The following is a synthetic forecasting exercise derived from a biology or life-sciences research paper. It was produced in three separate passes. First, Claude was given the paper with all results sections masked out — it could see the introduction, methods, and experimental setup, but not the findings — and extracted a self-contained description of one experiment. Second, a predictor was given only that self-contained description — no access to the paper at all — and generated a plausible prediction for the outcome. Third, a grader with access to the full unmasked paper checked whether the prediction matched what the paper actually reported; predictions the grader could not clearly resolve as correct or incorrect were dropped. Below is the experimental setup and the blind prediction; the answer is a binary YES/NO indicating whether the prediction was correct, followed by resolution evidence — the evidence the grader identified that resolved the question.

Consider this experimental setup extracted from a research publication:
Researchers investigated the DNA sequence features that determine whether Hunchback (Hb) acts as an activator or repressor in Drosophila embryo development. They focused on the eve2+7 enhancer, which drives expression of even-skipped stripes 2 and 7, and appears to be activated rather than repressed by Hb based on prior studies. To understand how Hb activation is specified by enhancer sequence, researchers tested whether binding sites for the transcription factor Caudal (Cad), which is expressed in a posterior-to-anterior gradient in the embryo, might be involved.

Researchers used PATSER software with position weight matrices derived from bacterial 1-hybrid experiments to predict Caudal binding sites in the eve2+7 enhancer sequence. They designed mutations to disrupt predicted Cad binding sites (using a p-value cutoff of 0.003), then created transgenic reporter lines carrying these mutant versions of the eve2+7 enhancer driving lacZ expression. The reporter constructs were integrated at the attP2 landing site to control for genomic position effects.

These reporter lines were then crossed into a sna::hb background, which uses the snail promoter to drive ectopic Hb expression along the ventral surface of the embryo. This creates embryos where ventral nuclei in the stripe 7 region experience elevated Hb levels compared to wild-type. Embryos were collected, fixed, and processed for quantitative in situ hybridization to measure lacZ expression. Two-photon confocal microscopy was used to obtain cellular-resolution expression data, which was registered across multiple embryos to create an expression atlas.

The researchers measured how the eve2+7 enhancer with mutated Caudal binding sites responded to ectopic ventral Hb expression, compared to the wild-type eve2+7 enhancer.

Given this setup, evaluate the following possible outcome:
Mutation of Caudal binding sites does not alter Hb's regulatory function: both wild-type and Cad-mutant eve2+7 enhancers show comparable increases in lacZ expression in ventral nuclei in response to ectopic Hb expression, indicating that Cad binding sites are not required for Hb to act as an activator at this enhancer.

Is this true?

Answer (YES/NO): NO